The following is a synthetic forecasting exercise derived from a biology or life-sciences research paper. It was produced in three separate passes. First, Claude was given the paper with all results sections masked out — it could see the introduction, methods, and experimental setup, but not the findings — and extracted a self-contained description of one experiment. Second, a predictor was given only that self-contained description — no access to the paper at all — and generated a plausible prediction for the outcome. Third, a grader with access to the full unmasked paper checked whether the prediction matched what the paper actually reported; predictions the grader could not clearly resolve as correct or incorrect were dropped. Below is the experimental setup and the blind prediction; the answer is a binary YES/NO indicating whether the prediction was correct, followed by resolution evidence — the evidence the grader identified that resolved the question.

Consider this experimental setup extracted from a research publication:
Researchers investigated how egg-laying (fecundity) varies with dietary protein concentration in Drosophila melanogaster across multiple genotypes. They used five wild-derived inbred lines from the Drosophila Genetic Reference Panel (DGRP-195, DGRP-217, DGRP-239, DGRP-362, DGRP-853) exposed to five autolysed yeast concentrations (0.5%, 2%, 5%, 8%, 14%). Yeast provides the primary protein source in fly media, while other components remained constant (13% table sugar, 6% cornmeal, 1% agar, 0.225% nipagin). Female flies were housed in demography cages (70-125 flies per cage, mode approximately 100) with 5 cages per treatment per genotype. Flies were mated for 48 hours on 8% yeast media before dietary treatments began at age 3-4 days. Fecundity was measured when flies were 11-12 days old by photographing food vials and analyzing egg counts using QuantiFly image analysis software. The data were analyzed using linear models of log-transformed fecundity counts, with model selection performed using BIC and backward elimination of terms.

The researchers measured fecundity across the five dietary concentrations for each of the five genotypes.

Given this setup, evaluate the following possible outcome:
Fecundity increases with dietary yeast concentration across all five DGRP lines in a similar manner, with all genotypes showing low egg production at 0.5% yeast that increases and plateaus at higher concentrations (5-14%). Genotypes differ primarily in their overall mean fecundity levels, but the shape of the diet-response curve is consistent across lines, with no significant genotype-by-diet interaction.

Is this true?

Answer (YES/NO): NO